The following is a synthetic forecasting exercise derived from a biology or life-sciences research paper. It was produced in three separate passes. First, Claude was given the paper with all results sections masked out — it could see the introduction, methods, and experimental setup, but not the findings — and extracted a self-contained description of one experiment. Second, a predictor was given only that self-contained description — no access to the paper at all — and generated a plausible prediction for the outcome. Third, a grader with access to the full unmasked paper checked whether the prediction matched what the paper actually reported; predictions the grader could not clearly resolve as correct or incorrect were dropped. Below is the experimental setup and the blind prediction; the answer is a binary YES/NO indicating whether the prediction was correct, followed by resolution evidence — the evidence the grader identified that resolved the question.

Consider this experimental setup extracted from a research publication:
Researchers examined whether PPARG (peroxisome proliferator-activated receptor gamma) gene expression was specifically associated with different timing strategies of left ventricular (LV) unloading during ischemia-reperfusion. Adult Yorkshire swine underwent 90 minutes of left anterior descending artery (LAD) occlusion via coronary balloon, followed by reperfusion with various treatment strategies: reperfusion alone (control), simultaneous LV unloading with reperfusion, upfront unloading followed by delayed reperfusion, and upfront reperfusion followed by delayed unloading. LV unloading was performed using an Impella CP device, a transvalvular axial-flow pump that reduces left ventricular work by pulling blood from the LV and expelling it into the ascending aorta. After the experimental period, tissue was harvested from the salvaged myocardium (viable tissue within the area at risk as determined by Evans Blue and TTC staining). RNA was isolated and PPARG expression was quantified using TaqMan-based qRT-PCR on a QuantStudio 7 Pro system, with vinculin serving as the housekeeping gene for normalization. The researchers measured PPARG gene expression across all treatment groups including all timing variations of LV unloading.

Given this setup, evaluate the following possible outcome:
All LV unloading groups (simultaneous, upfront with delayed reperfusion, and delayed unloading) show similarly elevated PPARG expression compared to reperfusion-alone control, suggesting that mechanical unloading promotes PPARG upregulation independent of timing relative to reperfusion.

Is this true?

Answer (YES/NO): NO